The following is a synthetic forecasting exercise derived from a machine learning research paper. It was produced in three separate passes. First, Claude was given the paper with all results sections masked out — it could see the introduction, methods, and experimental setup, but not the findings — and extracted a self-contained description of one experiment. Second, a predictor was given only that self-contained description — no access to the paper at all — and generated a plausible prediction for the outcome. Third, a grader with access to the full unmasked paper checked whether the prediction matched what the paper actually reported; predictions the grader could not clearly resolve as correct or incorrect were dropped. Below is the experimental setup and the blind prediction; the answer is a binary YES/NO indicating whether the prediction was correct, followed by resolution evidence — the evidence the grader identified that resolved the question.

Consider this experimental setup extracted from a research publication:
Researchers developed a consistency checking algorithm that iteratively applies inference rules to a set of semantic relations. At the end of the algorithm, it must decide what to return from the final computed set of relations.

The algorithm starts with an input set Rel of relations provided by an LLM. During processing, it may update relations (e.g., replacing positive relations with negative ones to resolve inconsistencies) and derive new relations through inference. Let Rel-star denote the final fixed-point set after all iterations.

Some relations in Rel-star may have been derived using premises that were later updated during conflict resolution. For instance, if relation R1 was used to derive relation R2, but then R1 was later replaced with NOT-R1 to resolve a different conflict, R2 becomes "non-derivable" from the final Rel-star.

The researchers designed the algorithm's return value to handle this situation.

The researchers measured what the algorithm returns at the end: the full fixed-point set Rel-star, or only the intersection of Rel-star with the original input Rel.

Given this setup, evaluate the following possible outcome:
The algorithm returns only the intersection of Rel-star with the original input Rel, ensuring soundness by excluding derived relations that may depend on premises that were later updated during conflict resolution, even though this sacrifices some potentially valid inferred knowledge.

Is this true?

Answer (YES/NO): YES